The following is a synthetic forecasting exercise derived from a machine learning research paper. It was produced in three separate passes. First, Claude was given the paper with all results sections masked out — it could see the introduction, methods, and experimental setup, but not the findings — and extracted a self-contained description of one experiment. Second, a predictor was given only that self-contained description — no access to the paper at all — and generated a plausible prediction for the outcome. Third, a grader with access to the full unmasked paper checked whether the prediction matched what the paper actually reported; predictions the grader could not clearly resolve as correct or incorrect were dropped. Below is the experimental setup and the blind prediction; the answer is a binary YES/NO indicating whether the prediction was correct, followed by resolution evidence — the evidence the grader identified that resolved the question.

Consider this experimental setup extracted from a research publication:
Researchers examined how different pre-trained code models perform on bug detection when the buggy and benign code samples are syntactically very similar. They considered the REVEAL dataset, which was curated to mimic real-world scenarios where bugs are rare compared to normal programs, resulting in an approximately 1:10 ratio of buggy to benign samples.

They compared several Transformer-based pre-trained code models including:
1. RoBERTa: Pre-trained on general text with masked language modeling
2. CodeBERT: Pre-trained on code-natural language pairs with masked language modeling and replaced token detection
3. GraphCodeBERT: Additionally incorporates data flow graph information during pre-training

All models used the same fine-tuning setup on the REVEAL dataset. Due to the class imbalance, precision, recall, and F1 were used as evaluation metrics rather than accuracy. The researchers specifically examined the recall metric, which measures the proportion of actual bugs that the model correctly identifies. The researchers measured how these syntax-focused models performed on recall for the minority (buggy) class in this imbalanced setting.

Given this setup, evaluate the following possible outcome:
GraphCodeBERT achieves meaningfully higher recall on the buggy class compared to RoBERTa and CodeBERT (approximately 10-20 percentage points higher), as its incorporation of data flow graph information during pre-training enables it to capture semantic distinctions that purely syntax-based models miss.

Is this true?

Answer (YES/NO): NO